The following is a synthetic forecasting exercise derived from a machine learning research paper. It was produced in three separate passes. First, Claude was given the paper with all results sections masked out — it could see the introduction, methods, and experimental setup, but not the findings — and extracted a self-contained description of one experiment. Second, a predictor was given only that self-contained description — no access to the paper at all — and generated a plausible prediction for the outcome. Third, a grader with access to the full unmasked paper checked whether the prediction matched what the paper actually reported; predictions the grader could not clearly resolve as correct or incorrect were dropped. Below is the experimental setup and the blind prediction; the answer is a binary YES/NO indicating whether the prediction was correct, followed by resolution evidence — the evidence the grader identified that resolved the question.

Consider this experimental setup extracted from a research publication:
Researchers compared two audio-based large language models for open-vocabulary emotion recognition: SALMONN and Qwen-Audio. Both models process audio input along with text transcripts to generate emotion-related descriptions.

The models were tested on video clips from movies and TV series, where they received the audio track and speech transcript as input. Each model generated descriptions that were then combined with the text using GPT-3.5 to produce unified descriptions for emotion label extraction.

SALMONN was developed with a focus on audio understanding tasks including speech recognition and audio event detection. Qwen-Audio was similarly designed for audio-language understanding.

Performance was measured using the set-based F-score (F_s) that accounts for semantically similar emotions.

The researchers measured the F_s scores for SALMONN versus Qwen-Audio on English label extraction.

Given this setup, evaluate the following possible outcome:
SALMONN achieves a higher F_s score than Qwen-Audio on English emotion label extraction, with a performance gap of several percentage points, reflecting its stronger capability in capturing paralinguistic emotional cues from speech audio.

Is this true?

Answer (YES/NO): YES